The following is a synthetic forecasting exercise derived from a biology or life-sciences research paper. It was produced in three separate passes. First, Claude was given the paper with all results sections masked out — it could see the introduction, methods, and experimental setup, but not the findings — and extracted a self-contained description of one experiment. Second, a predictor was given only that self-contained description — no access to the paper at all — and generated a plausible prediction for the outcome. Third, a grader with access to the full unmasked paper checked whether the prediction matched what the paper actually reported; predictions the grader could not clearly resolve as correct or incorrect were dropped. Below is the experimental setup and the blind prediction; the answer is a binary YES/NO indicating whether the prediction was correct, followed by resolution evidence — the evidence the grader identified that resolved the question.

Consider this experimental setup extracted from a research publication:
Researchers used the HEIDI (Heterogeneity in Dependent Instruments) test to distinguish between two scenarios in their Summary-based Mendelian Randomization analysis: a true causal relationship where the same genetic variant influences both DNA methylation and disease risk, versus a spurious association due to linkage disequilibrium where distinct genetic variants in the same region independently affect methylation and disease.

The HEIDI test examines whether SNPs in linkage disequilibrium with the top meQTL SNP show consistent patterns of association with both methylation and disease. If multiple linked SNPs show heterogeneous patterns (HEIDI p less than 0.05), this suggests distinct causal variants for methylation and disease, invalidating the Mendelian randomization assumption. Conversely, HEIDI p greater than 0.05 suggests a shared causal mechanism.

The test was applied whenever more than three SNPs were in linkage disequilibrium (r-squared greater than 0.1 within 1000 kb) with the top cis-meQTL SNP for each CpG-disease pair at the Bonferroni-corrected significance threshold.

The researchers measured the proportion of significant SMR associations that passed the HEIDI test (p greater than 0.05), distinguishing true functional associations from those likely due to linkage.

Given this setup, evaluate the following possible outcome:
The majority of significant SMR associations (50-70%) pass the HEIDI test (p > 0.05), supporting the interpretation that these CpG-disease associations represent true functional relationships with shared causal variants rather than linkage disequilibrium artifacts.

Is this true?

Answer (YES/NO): NO